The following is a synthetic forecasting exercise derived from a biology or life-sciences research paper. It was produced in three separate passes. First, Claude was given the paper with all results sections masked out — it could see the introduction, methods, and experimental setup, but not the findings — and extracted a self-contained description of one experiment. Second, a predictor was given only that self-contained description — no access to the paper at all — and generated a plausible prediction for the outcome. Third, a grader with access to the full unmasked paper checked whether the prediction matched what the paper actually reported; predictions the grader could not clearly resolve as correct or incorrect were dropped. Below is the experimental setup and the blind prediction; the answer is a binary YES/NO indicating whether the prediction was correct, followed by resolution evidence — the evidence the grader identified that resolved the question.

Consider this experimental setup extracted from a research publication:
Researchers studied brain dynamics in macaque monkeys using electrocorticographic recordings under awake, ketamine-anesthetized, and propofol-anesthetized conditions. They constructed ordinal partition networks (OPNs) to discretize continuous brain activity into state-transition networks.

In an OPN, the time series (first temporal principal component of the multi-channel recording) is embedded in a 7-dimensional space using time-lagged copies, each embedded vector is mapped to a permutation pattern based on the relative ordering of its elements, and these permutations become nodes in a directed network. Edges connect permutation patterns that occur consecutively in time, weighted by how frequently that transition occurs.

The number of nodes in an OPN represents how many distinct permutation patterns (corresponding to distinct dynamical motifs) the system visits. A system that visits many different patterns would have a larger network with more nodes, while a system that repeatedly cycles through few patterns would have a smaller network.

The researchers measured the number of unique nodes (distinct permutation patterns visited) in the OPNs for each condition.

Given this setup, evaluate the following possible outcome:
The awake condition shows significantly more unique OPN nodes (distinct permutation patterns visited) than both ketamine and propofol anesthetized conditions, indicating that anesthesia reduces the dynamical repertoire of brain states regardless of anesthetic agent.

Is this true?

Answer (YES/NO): NO